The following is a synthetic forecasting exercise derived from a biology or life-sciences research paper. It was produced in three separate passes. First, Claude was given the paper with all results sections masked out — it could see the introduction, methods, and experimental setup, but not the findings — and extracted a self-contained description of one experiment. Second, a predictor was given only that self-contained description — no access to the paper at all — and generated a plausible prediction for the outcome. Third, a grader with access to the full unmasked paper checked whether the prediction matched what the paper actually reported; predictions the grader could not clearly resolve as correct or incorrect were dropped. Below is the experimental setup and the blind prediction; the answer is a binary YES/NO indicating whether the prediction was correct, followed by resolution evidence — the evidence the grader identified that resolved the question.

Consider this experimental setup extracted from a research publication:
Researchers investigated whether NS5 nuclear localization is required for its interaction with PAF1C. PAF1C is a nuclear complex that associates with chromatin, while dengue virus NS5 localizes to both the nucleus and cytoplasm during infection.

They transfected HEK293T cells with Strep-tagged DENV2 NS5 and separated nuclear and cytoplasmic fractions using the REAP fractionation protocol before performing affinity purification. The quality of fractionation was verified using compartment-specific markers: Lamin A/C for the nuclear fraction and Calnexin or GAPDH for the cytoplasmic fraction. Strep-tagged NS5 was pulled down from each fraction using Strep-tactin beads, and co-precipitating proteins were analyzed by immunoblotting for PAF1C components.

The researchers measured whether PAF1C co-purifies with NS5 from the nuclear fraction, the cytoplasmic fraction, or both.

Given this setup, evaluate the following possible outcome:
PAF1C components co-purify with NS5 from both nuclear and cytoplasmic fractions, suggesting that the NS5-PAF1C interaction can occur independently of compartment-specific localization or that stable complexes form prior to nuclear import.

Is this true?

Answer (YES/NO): NO